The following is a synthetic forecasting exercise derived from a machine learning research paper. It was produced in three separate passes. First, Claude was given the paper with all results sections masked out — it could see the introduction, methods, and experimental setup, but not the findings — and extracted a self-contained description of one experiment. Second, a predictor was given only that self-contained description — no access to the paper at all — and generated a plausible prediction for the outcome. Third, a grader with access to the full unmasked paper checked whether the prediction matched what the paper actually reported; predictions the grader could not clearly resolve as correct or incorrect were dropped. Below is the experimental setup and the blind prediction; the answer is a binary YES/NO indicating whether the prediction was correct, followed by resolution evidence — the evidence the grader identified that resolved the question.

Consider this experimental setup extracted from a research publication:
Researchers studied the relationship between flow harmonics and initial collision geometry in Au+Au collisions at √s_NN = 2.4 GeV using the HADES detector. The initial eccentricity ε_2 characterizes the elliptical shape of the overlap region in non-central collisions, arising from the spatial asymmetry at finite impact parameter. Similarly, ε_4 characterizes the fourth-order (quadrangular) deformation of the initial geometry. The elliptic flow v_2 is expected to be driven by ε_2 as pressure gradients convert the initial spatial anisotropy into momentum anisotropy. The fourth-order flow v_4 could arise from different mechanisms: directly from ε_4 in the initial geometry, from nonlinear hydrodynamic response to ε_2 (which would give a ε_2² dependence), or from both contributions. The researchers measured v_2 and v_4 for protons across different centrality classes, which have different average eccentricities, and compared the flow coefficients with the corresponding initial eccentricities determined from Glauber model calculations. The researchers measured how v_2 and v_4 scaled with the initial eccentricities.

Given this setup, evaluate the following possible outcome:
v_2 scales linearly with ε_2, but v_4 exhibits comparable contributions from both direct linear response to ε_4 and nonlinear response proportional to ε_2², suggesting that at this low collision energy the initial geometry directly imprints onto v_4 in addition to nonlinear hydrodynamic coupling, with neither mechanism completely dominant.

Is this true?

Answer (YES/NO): NO